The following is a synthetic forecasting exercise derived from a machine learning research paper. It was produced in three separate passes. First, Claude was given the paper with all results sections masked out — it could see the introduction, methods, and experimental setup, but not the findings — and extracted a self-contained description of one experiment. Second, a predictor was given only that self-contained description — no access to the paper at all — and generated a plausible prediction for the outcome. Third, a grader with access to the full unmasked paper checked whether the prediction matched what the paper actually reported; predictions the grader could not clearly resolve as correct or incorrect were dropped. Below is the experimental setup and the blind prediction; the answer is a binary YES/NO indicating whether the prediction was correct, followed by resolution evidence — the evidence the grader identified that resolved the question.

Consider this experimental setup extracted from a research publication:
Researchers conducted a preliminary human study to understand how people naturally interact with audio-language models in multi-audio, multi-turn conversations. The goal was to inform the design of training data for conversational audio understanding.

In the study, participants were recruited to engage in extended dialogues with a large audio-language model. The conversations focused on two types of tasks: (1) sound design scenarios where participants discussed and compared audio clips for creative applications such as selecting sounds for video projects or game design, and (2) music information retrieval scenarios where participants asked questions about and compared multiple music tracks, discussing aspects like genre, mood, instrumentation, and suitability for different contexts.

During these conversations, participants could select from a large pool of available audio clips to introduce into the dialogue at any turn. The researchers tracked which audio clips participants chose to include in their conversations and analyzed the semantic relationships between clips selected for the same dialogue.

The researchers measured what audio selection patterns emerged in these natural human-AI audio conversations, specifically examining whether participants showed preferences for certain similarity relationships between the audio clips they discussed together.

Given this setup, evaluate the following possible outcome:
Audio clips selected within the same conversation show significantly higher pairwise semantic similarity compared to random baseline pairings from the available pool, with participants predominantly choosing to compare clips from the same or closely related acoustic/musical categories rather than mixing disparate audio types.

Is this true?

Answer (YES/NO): NO